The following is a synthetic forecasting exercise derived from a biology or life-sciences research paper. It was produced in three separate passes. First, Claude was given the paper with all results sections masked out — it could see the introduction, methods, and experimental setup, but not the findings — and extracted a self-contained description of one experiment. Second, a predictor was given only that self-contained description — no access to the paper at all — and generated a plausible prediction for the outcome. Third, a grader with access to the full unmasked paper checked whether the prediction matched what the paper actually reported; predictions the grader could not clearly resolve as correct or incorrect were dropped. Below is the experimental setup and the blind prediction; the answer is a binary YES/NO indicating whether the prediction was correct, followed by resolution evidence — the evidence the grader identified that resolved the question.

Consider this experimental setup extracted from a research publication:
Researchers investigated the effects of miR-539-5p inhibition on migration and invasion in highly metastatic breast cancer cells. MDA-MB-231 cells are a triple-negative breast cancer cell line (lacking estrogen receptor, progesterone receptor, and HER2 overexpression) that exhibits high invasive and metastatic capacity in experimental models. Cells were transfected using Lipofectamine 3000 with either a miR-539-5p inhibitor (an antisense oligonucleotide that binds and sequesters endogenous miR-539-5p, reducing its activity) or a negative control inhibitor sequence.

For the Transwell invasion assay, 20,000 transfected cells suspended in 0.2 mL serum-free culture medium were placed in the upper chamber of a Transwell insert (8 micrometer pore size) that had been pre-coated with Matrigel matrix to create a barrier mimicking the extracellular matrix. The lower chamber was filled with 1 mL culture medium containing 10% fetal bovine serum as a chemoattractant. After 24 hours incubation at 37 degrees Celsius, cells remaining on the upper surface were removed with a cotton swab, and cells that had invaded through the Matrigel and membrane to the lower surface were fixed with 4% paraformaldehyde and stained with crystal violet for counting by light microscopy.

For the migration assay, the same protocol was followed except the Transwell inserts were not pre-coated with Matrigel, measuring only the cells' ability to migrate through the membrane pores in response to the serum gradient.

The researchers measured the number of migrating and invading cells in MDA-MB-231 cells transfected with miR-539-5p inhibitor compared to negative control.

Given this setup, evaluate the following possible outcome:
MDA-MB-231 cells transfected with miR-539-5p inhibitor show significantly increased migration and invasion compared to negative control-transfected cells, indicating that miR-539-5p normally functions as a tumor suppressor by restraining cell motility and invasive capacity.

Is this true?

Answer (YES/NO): NO